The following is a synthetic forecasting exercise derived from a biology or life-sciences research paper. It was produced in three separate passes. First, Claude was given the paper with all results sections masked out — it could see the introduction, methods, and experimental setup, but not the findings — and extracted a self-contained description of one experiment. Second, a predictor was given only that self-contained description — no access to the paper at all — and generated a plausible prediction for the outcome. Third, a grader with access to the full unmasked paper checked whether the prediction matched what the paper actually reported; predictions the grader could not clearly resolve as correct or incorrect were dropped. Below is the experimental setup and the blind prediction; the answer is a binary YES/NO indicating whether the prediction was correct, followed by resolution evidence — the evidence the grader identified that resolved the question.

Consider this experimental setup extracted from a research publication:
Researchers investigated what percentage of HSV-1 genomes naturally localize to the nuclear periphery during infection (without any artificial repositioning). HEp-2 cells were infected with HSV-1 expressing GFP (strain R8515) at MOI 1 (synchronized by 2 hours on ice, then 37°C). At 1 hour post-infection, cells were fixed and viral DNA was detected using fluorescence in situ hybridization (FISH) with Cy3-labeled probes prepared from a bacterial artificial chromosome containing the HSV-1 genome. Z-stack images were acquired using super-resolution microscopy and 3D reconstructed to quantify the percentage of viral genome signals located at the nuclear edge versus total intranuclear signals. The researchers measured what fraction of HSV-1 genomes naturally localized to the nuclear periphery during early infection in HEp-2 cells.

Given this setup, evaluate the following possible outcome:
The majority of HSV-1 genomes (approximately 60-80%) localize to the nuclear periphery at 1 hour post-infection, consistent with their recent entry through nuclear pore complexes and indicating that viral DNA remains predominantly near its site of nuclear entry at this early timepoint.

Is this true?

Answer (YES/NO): NO